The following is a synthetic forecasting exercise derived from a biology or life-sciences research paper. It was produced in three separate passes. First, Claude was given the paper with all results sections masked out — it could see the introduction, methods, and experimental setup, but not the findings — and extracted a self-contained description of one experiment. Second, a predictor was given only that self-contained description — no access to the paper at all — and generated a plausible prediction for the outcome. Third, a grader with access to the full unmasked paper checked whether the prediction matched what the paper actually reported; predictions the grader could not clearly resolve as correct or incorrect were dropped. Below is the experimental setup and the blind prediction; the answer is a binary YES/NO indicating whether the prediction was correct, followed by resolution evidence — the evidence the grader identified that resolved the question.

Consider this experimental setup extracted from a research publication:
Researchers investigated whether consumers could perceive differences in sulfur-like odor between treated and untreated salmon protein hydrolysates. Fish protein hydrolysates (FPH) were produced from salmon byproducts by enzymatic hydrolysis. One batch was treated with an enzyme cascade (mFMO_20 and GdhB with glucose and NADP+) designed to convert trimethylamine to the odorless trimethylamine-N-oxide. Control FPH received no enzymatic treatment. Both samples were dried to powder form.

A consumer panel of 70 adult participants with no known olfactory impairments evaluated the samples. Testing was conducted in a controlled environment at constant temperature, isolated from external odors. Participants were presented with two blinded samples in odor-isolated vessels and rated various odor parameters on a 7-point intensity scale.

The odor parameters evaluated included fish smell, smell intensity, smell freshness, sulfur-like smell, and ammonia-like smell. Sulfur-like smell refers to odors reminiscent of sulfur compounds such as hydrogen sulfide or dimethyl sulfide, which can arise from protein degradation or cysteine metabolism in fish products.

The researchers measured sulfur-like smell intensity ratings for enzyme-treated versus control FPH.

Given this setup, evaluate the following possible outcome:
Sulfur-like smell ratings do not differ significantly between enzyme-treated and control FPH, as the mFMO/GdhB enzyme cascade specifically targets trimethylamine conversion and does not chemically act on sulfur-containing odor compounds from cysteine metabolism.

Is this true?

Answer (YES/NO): YES